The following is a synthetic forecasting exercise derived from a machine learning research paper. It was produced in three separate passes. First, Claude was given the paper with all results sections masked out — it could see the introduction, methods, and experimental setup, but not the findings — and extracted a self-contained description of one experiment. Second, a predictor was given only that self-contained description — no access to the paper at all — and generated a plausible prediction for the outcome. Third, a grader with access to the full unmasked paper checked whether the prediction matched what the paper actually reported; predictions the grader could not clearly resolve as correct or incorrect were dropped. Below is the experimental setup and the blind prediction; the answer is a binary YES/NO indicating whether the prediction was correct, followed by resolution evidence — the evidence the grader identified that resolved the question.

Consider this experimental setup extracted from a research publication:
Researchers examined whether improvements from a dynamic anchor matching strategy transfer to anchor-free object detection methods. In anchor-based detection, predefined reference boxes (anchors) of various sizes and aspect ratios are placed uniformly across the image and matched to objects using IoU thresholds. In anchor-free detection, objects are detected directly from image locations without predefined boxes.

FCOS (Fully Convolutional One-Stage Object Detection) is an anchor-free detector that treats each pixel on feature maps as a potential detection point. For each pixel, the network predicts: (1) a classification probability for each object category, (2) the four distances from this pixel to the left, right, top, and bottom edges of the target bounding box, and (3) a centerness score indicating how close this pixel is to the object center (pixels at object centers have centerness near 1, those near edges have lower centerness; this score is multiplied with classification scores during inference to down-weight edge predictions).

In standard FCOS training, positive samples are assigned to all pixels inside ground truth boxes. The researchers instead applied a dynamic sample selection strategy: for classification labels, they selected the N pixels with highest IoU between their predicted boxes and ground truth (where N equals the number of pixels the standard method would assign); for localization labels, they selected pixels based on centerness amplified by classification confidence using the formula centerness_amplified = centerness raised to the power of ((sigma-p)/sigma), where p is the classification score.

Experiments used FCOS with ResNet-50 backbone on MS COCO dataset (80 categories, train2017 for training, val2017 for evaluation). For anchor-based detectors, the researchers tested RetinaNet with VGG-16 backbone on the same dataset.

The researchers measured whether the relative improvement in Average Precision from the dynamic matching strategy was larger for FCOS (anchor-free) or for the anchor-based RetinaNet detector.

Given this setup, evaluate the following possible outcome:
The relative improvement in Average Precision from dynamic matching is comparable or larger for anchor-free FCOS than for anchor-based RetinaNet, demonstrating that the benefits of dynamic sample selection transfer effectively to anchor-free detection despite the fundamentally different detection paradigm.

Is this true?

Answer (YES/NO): NO